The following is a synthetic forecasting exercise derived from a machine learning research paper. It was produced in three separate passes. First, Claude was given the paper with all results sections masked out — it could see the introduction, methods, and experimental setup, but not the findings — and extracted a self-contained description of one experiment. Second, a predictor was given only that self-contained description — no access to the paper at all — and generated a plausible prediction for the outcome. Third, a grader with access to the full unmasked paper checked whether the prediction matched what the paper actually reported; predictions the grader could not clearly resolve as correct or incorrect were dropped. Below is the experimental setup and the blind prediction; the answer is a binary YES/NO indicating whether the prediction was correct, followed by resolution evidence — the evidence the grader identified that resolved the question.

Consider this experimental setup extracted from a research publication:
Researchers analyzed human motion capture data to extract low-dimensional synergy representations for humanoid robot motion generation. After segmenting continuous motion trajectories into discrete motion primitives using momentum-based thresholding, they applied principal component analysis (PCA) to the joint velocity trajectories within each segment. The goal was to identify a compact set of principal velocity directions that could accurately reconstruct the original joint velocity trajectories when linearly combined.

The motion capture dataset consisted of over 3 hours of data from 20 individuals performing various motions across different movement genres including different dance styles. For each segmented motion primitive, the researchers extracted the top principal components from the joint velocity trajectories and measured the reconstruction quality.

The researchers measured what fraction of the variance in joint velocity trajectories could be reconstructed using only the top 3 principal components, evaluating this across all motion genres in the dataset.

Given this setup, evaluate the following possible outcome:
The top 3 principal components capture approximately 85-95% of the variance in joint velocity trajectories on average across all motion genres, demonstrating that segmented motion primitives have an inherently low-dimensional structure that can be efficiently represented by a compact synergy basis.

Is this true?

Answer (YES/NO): YES